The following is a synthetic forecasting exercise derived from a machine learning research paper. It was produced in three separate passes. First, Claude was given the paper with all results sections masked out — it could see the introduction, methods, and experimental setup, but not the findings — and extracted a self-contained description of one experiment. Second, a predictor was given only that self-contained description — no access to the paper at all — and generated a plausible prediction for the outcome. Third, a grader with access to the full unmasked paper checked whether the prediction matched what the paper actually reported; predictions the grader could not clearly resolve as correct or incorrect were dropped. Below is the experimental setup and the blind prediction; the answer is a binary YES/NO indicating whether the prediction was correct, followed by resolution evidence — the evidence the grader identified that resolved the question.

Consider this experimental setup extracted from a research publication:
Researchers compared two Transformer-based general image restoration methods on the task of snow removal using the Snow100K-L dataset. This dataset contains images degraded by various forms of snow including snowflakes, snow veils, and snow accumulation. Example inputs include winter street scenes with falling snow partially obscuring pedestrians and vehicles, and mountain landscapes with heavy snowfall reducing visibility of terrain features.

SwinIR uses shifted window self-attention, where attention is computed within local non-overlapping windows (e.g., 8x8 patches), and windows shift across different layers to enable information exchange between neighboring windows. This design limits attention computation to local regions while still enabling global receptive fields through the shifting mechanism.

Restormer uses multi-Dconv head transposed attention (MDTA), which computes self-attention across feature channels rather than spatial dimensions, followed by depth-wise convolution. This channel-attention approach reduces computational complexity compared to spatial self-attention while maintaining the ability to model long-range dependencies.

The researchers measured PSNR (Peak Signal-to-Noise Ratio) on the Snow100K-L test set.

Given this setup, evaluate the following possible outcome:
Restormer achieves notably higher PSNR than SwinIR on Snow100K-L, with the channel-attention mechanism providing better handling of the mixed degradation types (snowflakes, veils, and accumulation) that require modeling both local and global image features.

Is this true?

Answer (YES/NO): NO